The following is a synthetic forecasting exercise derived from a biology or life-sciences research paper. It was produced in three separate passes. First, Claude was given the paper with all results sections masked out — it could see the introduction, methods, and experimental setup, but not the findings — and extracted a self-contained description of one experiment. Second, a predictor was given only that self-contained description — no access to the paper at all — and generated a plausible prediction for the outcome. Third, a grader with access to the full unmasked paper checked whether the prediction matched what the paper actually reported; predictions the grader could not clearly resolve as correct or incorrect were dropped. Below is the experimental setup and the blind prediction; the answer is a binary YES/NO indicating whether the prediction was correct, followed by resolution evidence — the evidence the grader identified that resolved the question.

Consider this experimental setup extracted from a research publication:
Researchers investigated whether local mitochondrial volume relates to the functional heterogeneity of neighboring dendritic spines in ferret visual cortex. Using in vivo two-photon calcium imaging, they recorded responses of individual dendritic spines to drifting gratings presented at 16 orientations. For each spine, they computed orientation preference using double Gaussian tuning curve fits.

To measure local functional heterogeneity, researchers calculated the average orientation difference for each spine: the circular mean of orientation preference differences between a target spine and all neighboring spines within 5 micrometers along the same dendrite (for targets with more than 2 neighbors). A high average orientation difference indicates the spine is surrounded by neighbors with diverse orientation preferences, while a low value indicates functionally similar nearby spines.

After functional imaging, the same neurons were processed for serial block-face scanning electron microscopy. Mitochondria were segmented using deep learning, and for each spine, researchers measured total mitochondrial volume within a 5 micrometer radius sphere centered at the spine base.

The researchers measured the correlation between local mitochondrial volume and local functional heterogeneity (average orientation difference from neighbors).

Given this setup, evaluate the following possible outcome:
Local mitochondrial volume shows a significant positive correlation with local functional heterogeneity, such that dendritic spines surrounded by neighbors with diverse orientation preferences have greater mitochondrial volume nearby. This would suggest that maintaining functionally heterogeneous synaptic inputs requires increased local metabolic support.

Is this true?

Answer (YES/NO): NO